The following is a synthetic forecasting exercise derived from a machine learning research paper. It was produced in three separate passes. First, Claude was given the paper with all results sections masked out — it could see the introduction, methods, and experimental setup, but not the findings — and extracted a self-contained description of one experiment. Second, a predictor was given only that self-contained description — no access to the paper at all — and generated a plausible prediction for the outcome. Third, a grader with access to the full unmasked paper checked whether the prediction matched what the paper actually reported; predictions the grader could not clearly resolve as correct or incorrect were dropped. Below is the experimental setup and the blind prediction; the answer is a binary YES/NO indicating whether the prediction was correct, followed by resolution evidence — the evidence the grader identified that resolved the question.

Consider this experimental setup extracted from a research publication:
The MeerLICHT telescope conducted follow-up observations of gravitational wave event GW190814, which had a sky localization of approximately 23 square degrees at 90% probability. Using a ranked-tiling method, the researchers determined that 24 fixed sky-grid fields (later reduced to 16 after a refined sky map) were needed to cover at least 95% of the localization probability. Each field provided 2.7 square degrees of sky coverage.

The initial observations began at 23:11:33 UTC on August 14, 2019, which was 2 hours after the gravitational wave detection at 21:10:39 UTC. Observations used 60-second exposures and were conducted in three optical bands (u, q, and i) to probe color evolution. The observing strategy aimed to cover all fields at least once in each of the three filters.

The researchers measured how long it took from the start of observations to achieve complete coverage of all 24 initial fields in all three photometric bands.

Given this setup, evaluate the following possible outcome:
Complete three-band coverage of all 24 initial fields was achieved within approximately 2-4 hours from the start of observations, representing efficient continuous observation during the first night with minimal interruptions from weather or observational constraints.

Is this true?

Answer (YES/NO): YES